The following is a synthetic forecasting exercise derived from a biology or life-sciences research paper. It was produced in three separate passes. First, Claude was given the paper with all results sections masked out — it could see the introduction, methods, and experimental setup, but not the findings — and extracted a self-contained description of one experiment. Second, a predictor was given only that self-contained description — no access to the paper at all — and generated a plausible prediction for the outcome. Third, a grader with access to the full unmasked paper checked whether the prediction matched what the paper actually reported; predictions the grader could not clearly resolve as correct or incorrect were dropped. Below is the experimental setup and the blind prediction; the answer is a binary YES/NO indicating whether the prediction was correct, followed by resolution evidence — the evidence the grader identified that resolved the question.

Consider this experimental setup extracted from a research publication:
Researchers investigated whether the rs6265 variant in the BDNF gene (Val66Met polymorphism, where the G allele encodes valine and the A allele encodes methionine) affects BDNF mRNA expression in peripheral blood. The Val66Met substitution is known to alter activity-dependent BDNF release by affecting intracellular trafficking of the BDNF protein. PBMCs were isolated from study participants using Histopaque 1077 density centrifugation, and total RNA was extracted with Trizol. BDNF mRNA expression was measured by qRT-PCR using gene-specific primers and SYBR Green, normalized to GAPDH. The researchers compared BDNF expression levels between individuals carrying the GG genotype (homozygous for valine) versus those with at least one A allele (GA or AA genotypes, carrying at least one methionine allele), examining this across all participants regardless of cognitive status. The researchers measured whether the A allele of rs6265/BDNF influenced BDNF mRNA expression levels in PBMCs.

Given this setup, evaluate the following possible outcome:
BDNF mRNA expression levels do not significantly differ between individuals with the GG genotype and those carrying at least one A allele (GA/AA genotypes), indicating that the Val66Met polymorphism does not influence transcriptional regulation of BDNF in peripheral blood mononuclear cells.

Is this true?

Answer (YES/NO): NO